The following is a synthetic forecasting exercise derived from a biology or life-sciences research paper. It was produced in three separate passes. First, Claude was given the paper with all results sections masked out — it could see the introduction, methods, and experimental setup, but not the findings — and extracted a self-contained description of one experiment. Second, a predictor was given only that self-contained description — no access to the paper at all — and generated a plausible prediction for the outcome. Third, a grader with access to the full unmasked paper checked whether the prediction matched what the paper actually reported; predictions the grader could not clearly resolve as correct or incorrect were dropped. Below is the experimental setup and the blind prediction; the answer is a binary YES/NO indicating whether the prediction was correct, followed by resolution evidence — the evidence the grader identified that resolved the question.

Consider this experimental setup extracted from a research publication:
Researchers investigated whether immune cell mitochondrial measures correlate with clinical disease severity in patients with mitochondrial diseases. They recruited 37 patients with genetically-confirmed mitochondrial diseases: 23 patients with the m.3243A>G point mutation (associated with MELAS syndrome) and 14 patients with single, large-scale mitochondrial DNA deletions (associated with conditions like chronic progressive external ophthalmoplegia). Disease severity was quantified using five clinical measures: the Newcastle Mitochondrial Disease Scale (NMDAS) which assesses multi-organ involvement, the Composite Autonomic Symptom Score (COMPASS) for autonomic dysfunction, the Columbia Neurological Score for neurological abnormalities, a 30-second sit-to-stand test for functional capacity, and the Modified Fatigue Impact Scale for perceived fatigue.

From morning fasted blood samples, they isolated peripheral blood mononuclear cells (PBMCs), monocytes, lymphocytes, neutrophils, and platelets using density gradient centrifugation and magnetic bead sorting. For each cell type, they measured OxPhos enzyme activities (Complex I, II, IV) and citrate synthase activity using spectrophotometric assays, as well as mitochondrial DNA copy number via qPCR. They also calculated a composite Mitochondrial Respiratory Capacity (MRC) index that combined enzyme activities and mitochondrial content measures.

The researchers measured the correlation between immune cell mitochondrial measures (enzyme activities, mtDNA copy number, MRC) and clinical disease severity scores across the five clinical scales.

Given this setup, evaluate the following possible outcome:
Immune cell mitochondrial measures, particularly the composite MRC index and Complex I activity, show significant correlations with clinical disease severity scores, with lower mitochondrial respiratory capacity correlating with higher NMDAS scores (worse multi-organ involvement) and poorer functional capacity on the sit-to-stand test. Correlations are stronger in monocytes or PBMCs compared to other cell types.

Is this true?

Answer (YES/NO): NO